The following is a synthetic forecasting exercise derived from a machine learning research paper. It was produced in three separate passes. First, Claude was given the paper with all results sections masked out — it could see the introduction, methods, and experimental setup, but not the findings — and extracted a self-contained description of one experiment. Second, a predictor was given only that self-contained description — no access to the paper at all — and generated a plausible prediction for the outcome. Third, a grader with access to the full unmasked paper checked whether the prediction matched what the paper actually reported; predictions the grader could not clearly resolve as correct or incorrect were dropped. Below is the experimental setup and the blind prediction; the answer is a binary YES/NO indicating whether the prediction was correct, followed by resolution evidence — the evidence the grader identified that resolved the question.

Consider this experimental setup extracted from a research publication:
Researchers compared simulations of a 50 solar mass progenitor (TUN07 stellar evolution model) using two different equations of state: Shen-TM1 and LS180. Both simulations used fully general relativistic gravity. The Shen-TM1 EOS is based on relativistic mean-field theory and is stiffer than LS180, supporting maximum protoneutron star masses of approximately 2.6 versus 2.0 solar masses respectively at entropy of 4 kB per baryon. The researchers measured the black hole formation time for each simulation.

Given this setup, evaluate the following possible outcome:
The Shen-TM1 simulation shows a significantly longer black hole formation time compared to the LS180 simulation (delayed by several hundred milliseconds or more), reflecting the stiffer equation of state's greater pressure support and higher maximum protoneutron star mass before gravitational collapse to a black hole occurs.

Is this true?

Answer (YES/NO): YES